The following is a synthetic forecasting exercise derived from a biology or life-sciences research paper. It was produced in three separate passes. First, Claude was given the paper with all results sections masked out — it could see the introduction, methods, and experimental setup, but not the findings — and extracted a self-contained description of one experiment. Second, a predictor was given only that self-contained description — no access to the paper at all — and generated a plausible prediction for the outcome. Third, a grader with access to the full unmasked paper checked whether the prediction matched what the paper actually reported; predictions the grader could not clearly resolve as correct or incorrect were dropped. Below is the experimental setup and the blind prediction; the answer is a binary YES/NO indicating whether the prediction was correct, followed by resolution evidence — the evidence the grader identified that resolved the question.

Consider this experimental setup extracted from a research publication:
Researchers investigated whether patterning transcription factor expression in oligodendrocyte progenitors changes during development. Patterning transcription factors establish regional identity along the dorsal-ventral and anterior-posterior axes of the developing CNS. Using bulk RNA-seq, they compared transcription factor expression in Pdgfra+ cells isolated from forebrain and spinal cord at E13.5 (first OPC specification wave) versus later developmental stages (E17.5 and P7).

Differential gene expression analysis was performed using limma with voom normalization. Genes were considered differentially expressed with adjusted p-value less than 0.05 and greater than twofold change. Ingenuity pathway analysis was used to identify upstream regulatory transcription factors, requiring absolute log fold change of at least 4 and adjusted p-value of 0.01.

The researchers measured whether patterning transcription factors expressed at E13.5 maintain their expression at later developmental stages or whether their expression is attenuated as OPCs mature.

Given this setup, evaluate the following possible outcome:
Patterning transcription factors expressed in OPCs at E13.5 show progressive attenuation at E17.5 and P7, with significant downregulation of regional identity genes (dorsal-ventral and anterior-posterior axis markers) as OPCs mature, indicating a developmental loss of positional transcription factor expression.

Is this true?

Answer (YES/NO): YES